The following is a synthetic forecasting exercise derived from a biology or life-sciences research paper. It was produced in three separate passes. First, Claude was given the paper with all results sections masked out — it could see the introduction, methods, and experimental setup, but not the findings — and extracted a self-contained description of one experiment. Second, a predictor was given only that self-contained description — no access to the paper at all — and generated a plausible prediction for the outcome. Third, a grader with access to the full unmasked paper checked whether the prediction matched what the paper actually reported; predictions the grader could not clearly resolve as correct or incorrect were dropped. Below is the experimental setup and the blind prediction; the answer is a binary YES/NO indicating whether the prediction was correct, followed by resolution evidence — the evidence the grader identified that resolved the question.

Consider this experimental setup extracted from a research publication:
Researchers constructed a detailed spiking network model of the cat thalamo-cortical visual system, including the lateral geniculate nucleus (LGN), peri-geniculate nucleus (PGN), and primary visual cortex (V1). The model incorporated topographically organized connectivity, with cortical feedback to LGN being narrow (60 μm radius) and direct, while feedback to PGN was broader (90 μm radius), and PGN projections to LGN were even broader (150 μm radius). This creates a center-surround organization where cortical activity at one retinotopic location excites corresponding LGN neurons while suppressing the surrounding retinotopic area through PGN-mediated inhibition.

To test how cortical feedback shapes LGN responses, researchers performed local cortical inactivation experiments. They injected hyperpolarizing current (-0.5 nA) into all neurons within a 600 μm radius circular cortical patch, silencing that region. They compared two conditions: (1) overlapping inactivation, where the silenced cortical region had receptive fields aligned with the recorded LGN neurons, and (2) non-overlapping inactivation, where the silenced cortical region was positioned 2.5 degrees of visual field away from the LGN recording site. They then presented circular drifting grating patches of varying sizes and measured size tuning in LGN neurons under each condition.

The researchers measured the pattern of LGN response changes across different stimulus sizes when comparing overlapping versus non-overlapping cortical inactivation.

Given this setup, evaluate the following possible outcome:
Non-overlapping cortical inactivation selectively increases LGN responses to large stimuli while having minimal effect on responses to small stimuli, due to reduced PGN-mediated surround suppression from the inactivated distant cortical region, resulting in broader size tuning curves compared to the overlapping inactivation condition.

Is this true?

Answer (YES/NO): YES